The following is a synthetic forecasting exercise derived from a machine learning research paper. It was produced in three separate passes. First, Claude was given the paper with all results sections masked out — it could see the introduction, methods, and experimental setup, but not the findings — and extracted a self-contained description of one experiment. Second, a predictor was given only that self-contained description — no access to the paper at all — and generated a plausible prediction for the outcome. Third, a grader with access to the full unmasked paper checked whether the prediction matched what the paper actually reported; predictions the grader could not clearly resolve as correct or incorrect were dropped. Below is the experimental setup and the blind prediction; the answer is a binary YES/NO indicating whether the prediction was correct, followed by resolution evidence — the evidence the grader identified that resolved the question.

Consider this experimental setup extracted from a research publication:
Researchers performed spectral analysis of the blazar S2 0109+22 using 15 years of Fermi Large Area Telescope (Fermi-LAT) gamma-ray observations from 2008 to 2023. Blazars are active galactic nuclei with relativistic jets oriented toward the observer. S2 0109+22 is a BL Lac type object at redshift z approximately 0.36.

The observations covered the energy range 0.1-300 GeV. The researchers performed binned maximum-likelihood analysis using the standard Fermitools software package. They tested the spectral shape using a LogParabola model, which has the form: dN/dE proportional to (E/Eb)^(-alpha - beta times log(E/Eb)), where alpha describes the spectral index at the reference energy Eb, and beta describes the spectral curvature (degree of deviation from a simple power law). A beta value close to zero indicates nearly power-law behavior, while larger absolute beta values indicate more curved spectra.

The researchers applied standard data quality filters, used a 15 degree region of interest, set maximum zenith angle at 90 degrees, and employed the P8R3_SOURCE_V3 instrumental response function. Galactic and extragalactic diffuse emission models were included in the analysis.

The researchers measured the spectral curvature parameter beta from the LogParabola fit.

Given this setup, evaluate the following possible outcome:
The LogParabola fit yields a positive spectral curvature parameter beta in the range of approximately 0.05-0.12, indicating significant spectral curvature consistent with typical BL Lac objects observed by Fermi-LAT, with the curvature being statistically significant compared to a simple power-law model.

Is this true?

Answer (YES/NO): YES